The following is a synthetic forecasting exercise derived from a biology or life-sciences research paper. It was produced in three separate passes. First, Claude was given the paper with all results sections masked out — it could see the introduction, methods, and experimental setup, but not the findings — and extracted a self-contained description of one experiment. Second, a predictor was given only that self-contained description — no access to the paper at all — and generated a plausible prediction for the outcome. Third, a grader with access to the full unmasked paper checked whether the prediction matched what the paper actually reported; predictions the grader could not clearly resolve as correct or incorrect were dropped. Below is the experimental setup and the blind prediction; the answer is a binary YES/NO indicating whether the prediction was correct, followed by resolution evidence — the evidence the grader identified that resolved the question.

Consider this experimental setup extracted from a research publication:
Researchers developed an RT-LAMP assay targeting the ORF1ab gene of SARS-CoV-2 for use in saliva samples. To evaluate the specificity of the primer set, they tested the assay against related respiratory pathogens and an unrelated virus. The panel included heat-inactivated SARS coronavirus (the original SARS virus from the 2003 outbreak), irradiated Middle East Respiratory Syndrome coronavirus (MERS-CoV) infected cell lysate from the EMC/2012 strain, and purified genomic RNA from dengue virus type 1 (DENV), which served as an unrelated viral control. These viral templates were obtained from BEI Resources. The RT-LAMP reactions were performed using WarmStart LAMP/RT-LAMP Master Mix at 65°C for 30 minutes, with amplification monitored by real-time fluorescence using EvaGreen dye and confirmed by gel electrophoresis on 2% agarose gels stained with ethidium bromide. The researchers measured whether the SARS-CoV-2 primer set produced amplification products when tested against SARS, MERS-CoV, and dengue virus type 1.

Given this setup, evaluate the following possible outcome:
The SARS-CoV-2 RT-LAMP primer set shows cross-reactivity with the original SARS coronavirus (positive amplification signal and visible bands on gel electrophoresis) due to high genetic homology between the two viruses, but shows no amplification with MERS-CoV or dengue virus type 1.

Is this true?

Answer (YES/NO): NO